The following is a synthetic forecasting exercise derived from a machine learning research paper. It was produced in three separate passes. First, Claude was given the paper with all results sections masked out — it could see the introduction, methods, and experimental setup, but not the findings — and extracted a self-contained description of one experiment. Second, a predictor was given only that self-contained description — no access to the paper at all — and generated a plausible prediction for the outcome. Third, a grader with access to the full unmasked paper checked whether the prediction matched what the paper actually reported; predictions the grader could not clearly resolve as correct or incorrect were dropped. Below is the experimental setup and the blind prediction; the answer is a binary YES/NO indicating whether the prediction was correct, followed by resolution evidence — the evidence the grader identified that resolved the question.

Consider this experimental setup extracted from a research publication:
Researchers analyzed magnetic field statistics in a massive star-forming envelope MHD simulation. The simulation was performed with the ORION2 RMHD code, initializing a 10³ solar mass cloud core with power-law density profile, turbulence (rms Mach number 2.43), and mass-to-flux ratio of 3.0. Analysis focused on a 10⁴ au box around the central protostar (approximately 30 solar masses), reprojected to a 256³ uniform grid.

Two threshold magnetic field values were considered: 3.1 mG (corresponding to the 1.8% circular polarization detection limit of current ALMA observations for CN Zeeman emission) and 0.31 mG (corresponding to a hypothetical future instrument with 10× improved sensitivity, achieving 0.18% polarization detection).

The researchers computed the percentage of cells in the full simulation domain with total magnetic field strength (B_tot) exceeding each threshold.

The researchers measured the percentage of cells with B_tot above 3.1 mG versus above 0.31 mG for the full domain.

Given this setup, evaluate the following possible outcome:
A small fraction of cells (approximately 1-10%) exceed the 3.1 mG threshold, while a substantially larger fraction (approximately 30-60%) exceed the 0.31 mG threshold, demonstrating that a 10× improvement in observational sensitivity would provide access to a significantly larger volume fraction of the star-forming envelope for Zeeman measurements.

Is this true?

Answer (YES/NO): NO